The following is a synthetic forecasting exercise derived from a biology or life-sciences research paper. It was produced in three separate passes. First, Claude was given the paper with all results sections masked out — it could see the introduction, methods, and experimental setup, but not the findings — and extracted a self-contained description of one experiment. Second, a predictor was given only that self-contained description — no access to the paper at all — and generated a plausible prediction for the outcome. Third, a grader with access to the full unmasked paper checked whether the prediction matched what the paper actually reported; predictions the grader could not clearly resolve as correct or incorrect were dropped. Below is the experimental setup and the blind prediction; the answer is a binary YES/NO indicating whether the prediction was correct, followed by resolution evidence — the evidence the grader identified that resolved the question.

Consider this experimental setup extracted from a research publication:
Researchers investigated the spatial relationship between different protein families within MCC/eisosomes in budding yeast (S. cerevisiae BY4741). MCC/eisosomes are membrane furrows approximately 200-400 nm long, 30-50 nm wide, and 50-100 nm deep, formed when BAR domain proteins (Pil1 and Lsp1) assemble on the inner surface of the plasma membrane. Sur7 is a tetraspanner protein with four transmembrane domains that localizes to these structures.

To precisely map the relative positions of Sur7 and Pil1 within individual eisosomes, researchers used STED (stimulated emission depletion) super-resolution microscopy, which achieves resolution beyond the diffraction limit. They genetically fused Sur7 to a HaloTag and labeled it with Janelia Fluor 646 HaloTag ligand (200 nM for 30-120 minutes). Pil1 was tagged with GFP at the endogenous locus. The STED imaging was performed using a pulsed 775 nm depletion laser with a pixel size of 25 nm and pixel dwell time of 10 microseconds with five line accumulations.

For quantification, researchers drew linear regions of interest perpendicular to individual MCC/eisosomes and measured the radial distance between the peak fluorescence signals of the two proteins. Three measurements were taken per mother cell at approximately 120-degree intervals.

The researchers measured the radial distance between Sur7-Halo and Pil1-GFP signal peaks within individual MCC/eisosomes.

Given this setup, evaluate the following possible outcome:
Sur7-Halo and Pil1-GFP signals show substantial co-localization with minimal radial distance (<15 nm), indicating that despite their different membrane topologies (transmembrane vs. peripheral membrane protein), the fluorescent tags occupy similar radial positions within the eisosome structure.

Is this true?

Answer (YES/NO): NO